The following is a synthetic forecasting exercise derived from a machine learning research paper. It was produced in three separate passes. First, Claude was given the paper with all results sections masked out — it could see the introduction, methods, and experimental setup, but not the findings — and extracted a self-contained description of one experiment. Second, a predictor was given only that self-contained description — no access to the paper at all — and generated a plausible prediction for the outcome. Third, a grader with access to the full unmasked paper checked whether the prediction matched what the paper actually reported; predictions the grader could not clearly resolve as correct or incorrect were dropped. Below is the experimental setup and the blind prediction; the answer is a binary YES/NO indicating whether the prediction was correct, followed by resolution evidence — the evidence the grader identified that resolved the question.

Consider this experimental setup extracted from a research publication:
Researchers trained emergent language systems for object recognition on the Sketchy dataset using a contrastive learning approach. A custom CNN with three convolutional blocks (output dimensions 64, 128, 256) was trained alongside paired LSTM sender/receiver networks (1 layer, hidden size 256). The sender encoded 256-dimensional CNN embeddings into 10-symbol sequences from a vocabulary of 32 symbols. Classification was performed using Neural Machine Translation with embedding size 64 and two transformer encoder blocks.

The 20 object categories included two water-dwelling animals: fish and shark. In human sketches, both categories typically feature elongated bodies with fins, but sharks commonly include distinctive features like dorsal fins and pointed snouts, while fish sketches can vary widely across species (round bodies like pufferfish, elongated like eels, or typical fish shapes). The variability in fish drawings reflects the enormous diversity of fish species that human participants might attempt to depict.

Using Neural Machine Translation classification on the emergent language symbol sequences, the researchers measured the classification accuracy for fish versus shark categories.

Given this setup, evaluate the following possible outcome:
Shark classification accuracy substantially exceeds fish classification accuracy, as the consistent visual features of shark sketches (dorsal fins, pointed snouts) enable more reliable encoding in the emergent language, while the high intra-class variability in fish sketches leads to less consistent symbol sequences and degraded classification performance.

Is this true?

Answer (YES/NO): YES